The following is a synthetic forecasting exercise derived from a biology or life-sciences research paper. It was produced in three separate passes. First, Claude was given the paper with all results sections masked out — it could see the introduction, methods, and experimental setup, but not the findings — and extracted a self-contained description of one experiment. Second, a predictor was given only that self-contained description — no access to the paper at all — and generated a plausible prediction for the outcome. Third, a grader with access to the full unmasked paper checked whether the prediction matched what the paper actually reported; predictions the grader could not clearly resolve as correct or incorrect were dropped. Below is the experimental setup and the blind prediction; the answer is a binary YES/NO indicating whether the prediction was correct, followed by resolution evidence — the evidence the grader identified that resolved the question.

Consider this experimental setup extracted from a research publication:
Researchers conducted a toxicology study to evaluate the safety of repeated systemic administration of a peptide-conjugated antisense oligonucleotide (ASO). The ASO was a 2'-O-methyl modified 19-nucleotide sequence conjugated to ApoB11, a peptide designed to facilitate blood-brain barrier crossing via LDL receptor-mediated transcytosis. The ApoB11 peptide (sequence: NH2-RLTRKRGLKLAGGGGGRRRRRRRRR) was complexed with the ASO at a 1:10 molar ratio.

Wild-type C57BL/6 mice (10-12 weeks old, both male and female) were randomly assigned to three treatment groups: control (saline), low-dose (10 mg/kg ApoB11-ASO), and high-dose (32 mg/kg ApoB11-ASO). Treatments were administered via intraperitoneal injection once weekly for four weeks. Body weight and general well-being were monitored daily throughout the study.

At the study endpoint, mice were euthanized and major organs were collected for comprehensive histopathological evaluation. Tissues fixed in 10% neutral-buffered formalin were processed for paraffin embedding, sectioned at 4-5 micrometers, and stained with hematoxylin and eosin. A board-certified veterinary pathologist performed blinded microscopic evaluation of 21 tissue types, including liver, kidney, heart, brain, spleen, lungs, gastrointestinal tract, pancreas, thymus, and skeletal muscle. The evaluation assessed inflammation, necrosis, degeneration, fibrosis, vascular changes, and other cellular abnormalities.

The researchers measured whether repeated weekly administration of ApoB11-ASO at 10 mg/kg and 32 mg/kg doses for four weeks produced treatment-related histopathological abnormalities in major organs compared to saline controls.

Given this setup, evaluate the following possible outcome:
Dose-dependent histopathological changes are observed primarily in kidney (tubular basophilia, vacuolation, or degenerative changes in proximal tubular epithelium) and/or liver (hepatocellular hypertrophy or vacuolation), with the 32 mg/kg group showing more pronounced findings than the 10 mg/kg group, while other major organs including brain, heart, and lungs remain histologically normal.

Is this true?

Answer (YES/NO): NO